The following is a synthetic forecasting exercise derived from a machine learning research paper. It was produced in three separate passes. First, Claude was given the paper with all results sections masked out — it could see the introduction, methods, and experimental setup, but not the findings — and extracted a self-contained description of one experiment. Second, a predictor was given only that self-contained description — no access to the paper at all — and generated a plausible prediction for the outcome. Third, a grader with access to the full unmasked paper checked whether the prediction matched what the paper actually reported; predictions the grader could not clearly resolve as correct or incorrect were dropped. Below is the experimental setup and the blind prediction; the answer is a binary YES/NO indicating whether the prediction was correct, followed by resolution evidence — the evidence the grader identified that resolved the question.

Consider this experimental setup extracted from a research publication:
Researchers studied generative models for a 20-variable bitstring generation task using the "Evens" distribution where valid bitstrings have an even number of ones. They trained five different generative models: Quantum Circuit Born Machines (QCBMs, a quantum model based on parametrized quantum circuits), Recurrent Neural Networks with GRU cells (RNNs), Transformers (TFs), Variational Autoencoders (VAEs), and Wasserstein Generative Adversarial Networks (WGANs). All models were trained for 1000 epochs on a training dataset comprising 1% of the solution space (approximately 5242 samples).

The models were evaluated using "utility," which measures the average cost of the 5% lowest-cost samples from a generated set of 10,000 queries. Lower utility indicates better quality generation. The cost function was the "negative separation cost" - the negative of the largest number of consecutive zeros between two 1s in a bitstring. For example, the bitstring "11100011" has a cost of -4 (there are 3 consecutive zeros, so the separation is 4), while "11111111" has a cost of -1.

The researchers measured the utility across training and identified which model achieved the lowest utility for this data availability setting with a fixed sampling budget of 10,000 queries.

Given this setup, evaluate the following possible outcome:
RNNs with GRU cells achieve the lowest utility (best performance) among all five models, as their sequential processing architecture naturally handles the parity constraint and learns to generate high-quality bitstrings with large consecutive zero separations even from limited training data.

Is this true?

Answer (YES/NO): NO